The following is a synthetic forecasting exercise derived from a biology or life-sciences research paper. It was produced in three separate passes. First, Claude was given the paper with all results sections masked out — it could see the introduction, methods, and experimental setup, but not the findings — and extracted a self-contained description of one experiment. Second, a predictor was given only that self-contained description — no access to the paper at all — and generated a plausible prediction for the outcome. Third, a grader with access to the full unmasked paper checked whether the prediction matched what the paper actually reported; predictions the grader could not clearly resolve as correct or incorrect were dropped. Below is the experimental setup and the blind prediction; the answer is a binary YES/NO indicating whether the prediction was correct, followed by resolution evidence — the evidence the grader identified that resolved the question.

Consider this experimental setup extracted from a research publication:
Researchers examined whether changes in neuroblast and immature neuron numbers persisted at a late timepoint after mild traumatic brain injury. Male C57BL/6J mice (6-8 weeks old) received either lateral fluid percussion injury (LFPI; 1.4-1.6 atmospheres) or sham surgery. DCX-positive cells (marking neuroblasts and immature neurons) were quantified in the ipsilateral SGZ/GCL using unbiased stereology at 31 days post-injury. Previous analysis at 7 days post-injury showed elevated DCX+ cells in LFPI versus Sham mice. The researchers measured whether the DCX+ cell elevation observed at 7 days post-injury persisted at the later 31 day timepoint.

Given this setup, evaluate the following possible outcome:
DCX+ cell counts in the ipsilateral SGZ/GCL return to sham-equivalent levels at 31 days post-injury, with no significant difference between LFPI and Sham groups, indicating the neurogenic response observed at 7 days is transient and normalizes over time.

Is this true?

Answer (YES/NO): YES